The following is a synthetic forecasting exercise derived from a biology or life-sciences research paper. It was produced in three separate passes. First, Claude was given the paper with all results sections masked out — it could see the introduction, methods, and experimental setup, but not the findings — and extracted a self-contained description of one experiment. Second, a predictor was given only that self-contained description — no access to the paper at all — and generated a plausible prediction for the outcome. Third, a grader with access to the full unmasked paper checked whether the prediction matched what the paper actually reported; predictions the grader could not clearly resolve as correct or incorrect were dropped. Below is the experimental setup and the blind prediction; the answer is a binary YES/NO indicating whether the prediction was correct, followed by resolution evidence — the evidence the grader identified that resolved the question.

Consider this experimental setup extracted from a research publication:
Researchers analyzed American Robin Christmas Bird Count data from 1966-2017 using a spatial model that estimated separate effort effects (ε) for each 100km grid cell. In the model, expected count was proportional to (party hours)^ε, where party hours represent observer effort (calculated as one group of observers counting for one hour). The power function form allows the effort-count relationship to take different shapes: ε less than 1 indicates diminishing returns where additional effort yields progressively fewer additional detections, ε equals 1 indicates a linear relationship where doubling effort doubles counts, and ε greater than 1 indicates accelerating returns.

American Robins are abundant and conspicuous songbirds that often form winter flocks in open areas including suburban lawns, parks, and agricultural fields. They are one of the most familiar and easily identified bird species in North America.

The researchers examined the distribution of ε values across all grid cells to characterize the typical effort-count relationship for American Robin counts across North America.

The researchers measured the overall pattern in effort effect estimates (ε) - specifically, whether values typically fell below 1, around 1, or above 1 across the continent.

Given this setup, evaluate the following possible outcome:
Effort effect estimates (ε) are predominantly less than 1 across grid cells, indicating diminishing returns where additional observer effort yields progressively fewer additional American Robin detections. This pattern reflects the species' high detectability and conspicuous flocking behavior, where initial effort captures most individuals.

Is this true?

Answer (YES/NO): YES